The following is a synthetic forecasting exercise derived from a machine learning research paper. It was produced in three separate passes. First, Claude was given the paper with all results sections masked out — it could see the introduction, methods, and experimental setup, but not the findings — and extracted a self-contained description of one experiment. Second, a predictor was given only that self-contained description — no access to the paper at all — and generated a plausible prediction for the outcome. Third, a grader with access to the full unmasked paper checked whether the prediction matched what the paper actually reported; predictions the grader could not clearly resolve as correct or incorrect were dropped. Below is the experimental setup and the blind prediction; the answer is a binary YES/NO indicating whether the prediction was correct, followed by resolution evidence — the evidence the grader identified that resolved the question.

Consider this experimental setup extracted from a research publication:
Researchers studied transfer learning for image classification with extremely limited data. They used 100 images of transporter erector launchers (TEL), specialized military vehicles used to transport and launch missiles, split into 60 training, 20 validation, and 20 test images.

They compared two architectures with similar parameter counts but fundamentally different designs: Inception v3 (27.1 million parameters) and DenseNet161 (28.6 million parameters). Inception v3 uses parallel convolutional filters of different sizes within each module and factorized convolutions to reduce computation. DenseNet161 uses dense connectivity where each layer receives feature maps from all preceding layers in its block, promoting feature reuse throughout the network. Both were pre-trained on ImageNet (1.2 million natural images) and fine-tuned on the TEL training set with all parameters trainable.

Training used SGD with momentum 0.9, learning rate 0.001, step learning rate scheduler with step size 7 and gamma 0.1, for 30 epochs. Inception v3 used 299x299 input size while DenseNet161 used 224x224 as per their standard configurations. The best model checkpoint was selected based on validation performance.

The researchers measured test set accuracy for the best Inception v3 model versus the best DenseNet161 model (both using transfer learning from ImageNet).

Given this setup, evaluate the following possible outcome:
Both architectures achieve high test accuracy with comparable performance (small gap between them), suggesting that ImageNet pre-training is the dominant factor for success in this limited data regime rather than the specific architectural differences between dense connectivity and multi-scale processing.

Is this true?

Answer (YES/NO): YES